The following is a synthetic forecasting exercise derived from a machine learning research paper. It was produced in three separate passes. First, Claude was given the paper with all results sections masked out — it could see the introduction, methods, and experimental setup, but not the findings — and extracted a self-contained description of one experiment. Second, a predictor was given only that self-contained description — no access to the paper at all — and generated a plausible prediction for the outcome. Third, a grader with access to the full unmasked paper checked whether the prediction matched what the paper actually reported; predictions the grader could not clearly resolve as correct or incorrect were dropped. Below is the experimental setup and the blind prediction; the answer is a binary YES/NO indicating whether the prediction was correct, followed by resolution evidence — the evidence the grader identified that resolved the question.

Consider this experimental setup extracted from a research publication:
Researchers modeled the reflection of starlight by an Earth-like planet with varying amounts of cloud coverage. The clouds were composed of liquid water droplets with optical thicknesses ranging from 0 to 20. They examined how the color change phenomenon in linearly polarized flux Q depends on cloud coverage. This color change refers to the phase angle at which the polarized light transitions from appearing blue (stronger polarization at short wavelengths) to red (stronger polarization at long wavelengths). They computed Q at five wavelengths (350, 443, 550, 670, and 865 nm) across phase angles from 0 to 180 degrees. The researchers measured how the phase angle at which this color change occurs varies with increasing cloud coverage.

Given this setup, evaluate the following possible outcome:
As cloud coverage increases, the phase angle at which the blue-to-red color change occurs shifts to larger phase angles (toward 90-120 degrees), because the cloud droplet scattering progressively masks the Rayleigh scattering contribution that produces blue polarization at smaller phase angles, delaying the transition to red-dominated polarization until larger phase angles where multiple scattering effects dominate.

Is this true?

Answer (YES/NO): NO